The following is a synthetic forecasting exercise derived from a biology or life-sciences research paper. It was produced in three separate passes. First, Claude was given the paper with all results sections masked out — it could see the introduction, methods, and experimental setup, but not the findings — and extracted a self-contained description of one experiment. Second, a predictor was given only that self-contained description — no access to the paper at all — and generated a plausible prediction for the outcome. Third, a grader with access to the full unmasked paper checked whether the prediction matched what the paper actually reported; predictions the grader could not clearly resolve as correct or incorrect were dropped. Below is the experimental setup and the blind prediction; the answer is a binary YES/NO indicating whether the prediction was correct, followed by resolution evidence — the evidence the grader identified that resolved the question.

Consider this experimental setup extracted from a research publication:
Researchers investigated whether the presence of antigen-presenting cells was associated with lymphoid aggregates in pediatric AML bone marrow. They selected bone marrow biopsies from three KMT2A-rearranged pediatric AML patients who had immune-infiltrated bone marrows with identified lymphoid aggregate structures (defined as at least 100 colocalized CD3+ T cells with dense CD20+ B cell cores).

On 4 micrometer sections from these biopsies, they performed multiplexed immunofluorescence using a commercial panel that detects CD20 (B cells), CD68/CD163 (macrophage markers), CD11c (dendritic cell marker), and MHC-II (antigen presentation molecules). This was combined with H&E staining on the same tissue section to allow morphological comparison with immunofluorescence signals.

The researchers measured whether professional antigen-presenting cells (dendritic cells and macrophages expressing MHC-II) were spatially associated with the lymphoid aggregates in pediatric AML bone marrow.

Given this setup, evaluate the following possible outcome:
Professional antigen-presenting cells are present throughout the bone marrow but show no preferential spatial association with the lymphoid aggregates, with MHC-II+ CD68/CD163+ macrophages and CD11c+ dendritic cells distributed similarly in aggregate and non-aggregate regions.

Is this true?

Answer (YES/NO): NO